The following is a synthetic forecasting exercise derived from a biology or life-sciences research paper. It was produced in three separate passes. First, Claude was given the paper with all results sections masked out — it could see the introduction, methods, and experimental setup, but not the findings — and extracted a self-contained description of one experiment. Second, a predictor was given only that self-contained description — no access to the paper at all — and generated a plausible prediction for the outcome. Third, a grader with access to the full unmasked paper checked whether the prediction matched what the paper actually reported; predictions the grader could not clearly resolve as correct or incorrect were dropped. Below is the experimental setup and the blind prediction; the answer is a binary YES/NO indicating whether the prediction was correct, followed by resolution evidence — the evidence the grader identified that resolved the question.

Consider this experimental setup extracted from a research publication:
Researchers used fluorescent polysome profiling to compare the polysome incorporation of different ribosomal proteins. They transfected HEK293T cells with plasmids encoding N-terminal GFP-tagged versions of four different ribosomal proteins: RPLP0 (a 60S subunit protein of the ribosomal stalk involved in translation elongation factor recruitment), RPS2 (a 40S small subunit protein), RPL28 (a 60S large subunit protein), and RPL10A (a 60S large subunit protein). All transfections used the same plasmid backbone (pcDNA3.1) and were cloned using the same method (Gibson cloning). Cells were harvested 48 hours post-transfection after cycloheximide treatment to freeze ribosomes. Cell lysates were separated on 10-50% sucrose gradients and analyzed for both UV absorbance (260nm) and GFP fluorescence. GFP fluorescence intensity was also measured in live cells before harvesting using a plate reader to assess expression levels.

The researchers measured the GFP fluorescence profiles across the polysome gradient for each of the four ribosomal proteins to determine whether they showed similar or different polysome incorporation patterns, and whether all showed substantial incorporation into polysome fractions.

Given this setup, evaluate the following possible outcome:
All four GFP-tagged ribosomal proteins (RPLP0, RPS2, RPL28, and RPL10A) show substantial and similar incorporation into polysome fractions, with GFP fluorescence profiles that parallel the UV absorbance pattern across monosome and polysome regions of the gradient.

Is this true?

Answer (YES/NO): NO